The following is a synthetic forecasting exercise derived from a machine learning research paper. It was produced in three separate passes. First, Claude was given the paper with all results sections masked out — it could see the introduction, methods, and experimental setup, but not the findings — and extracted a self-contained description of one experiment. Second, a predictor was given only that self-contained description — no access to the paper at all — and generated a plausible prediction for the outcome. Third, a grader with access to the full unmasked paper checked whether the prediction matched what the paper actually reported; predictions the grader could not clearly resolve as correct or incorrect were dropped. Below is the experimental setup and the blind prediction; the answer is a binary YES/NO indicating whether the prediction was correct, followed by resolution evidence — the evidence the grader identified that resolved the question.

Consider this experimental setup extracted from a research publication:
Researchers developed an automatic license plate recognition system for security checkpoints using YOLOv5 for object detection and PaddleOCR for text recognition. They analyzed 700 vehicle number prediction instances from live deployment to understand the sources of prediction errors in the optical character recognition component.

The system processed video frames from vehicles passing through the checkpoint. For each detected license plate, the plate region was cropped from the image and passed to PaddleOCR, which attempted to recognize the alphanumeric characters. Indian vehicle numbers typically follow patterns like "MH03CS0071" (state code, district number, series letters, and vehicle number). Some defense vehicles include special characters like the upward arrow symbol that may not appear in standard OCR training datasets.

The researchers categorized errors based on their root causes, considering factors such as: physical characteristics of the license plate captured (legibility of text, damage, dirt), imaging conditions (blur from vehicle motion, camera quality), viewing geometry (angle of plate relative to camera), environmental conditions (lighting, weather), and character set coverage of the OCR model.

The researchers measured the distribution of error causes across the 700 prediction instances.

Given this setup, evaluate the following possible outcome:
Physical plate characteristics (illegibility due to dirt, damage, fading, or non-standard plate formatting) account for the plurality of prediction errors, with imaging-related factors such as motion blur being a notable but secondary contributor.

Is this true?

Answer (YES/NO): YES